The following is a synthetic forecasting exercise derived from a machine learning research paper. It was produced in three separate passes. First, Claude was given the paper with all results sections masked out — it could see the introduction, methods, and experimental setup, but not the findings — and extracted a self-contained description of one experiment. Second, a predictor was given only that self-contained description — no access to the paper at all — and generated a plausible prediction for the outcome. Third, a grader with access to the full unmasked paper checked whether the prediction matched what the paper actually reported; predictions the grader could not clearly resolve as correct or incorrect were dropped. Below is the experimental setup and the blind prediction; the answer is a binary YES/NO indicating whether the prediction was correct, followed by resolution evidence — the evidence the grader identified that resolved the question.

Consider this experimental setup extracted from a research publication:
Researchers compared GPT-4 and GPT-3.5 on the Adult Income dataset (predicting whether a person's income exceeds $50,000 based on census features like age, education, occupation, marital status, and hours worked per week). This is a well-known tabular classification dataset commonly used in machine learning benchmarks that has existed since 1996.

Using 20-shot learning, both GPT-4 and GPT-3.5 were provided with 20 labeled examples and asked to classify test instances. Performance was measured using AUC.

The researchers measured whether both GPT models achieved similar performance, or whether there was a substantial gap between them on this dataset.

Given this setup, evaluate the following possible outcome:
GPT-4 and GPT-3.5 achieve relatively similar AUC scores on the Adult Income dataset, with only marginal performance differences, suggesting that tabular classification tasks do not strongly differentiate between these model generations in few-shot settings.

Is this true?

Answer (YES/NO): YES